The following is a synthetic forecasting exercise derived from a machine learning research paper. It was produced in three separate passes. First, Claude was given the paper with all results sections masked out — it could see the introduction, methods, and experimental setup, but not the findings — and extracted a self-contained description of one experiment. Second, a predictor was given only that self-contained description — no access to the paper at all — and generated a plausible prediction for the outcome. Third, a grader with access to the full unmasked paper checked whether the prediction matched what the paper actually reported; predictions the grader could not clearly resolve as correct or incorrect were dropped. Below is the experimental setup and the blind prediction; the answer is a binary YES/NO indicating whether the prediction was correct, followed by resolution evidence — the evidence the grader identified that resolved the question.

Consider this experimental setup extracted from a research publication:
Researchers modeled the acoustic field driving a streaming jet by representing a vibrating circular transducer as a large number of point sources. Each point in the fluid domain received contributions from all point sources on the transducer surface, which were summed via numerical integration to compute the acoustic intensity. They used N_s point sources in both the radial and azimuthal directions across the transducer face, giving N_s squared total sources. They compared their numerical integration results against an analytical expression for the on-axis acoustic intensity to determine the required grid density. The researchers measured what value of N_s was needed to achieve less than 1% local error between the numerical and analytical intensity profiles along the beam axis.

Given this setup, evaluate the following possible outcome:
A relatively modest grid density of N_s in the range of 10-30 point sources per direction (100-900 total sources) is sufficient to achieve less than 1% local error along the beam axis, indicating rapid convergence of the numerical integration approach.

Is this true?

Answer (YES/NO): NO